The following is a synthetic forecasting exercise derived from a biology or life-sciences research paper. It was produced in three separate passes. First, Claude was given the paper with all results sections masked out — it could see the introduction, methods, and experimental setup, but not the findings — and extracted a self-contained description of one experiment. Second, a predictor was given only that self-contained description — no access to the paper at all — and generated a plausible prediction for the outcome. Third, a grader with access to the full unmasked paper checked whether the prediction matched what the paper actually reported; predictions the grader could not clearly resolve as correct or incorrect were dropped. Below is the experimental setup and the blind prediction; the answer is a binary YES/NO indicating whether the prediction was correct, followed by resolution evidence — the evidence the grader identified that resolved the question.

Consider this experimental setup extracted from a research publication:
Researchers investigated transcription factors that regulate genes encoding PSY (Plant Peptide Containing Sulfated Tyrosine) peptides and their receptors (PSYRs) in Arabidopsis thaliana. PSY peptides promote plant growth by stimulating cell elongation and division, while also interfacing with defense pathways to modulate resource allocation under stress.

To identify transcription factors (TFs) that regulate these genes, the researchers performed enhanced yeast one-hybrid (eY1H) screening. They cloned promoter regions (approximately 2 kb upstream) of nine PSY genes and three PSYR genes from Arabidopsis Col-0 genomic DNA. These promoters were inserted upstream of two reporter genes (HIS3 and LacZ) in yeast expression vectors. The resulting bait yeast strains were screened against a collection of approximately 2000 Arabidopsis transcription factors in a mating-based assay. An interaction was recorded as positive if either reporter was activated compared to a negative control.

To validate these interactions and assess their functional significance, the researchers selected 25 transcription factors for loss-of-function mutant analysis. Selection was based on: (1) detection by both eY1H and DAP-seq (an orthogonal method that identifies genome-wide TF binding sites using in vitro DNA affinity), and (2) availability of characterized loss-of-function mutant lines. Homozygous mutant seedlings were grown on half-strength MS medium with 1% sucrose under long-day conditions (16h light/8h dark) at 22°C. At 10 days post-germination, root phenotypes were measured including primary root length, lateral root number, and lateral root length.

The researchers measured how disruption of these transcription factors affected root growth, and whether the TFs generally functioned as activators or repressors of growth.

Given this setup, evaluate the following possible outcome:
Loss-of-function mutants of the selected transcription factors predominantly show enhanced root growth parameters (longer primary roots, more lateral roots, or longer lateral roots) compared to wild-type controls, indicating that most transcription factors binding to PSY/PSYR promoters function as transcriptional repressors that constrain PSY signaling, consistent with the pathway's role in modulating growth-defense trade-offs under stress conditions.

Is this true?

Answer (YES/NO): YES